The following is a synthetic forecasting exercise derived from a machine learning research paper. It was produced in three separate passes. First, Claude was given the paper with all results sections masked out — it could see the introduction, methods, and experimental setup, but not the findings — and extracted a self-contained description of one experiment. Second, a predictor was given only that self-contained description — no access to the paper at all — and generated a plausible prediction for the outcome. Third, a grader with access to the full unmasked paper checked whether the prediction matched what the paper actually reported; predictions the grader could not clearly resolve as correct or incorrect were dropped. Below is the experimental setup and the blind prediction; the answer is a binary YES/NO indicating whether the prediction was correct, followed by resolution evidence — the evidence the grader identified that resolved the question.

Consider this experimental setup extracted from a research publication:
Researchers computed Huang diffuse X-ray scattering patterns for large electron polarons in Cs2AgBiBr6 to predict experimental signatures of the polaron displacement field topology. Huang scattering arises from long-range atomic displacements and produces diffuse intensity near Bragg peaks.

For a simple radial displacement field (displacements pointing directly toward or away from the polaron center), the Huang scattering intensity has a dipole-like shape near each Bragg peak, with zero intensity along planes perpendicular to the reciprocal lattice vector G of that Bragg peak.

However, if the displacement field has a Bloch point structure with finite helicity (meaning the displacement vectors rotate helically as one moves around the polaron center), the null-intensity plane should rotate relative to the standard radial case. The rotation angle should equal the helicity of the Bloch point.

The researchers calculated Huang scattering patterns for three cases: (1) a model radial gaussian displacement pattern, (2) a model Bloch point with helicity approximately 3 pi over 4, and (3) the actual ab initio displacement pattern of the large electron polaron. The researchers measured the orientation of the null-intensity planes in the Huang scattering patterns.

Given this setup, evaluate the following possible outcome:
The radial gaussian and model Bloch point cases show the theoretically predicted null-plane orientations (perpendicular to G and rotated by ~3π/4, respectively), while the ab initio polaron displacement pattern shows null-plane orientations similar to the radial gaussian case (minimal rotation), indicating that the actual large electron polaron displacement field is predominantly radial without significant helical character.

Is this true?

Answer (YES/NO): NO